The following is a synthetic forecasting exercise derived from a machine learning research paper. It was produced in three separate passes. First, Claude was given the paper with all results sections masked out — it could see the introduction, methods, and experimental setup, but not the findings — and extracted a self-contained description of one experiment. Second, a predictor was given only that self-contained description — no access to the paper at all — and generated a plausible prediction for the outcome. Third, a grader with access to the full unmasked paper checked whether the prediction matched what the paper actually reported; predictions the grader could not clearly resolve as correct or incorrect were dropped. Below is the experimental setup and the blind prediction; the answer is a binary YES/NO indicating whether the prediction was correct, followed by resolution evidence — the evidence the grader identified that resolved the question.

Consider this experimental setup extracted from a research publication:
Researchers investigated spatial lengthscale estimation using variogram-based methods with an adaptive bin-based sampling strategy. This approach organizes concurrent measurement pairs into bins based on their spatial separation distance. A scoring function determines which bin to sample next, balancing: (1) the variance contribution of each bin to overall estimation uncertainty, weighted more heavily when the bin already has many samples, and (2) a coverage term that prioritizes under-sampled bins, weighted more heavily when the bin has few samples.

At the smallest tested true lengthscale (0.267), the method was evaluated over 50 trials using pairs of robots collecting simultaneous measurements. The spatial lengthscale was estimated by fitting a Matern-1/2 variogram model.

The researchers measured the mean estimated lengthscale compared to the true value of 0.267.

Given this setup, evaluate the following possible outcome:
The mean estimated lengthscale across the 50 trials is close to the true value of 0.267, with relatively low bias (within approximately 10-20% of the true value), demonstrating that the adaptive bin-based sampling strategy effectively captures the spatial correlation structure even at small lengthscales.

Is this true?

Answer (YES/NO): NO